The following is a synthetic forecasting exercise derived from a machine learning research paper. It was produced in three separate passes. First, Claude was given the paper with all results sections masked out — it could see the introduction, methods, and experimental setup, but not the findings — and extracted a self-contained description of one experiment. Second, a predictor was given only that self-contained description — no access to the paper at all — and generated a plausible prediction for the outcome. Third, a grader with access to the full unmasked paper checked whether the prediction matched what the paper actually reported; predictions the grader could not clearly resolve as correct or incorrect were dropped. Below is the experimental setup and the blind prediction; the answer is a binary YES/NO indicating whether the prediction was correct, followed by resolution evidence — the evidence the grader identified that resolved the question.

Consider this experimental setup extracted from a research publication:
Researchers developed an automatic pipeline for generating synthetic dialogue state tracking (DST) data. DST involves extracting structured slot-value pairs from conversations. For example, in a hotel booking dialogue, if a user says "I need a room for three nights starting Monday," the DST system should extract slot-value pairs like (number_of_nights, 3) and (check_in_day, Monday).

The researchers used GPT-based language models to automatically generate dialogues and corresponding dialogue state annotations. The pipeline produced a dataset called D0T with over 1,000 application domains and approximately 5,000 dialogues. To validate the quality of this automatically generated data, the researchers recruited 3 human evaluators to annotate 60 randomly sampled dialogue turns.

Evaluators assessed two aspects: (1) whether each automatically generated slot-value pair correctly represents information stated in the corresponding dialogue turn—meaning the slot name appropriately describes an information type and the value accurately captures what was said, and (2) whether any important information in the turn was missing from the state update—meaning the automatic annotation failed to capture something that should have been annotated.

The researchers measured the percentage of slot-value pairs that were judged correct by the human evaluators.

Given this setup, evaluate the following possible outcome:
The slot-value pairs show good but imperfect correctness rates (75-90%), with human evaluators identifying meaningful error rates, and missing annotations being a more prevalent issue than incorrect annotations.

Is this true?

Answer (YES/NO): NO